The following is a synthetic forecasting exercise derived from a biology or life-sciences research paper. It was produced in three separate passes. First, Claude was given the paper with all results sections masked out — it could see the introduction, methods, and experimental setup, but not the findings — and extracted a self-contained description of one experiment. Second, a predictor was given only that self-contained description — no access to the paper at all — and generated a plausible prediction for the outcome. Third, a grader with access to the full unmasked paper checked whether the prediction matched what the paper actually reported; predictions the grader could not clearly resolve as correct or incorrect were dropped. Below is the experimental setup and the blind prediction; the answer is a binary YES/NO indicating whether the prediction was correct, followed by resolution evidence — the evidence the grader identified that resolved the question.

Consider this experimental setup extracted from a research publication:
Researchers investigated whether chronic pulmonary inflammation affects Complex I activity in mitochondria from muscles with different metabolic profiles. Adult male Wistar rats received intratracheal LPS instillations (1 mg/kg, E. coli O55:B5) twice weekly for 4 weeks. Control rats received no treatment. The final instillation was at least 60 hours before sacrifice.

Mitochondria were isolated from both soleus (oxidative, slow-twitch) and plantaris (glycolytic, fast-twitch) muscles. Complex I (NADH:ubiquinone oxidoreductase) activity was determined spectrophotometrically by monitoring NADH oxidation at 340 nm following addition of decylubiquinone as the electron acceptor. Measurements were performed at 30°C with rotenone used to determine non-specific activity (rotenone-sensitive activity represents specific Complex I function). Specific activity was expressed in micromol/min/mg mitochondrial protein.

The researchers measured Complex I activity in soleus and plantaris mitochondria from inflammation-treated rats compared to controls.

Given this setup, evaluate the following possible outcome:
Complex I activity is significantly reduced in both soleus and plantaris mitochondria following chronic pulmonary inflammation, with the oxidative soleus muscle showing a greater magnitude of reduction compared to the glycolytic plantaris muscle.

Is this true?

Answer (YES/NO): NO